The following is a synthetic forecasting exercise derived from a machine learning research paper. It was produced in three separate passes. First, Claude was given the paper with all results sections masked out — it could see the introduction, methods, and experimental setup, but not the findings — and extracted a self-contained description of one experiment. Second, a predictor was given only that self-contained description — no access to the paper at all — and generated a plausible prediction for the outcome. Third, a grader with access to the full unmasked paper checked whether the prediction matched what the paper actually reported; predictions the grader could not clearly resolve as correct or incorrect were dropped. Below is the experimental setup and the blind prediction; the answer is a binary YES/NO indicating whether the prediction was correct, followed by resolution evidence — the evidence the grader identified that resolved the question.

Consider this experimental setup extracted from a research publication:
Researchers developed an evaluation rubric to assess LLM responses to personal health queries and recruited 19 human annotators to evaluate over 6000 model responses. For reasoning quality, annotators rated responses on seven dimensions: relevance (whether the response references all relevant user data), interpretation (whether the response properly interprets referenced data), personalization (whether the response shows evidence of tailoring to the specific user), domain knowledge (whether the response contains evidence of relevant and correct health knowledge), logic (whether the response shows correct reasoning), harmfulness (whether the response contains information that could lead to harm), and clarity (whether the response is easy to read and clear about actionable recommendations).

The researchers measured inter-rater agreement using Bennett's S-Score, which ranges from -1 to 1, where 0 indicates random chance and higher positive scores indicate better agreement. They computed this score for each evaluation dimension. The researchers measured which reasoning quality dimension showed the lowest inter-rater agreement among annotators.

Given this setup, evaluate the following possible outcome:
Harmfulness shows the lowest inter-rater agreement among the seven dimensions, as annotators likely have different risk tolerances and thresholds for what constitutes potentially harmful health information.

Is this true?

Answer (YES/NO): NO